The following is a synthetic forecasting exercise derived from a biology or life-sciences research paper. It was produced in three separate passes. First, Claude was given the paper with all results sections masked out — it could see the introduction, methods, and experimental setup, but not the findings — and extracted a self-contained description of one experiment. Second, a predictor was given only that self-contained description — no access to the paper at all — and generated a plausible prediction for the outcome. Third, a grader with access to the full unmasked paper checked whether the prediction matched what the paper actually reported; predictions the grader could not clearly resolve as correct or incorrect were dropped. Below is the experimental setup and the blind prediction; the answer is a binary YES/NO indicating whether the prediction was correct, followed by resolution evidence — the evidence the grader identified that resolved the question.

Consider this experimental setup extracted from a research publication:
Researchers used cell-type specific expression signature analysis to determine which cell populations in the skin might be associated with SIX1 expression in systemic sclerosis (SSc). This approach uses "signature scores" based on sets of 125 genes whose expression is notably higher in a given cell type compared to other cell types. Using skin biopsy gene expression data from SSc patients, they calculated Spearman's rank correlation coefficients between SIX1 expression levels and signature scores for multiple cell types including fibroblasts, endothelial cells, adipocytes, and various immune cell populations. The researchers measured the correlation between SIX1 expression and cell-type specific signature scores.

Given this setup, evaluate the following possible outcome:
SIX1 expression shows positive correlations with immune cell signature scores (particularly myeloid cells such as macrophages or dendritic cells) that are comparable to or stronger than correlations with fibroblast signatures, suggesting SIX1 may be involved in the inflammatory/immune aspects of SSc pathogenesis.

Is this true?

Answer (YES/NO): NO